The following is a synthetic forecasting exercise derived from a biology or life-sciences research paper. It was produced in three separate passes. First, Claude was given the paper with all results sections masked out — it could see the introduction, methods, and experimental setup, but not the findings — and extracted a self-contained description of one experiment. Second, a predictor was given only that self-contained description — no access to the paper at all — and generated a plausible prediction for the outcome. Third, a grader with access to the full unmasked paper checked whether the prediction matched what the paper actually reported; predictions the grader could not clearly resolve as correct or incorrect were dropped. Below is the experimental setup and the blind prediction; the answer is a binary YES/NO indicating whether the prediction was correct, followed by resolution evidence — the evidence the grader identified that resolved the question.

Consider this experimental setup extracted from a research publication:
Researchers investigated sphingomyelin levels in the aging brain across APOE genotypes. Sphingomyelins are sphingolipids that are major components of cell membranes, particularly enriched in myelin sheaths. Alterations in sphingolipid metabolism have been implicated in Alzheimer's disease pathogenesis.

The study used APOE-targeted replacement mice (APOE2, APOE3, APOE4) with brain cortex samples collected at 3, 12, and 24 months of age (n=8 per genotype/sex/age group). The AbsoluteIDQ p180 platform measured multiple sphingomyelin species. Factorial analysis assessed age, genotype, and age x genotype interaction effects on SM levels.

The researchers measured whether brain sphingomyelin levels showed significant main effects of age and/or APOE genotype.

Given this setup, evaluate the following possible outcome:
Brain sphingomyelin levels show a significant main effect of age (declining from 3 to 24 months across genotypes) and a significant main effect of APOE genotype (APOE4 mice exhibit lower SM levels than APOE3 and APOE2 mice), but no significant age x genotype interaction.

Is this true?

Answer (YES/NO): NO